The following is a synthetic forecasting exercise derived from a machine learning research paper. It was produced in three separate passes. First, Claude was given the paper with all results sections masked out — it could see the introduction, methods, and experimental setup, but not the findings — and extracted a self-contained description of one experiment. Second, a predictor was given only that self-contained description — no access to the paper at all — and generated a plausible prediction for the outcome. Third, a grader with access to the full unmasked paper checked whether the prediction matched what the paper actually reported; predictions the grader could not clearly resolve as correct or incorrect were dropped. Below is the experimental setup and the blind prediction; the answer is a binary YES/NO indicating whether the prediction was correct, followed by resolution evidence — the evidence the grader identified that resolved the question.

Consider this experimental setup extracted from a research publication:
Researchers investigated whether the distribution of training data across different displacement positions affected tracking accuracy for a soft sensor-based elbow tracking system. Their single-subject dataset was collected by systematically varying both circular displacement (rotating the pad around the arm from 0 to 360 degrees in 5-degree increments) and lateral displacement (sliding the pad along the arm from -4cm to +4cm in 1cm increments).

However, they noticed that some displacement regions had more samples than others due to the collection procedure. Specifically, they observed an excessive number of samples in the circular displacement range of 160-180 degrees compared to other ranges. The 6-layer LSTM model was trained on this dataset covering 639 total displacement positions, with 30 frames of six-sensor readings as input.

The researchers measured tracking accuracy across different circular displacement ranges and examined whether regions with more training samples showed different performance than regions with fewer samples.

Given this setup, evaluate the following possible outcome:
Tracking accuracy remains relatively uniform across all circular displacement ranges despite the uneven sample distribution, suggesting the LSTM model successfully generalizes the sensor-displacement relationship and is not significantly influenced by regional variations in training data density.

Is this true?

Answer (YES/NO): YES